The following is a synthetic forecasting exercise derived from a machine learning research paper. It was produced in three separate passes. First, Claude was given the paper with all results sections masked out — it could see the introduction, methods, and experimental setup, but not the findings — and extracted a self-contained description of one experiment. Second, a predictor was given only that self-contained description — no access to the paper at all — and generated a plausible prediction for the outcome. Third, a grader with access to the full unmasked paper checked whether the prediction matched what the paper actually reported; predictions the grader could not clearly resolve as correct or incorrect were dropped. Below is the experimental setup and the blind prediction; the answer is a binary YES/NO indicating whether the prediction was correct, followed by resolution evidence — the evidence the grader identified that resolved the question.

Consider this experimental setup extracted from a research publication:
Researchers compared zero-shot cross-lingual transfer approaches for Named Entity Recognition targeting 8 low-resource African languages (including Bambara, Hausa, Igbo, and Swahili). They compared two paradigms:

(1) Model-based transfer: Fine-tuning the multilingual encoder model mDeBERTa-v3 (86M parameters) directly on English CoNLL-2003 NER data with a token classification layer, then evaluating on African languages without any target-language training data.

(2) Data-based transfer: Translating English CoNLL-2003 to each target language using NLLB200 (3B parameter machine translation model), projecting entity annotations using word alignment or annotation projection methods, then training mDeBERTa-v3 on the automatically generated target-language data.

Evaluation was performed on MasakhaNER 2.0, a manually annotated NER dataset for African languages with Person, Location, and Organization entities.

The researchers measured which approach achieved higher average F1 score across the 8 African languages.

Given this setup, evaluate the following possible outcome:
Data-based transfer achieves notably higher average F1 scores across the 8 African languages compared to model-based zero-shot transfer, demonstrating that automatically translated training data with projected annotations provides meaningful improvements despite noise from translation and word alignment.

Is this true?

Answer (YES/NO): YES